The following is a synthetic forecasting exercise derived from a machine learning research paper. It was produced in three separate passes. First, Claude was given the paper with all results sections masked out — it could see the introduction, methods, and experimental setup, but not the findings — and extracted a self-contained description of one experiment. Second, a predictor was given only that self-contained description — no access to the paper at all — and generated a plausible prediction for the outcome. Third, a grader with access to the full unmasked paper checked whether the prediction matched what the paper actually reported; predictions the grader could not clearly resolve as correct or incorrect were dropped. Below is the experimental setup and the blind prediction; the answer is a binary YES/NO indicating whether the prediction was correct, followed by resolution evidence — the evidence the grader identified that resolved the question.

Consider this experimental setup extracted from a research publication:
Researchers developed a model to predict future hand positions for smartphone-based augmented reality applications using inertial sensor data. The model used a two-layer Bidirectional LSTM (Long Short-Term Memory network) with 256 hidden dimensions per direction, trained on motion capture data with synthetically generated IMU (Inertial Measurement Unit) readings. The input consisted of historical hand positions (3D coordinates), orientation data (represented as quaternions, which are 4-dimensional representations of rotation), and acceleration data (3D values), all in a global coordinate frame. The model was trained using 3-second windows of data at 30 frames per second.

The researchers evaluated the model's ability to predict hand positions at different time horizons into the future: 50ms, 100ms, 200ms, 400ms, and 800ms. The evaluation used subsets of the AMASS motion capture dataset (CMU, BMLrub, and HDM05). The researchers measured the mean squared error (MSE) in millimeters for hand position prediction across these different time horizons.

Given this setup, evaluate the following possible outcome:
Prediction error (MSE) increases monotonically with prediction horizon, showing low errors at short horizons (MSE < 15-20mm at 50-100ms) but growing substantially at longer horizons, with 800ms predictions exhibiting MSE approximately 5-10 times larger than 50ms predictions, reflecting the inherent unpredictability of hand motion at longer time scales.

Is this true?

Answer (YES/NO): NO